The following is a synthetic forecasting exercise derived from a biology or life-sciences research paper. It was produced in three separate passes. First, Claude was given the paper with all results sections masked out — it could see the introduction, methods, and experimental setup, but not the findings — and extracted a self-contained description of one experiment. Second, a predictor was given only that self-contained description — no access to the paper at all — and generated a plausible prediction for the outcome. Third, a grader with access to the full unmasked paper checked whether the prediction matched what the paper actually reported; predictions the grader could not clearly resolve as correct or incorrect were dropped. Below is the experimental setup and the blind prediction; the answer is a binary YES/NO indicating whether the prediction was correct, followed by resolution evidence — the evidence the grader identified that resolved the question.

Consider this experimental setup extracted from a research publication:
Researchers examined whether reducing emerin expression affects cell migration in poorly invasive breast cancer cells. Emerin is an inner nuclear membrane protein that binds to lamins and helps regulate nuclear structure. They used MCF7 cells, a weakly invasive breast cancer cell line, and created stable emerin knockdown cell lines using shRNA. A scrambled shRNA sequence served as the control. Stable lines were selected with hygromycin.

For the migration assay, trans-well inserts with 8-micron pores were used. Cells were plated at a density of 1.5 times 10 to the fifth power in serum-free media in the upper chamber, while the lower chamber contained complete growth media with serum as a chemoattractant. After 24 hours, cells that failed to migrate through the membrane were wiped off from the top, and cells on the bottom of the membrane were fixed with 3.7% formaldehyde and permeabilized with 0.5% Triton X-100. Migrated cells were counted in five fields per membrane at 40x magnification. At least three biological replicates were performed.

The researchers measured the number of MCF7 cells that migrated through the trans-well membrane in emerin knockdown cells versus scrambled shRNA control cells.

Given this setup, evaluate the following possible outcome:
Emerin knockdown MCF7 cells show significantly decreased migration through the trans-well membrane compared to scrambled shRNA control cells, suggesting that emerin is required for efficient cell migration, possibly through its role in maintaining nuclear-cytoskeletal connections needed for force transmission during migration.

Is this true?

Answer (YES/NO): NO